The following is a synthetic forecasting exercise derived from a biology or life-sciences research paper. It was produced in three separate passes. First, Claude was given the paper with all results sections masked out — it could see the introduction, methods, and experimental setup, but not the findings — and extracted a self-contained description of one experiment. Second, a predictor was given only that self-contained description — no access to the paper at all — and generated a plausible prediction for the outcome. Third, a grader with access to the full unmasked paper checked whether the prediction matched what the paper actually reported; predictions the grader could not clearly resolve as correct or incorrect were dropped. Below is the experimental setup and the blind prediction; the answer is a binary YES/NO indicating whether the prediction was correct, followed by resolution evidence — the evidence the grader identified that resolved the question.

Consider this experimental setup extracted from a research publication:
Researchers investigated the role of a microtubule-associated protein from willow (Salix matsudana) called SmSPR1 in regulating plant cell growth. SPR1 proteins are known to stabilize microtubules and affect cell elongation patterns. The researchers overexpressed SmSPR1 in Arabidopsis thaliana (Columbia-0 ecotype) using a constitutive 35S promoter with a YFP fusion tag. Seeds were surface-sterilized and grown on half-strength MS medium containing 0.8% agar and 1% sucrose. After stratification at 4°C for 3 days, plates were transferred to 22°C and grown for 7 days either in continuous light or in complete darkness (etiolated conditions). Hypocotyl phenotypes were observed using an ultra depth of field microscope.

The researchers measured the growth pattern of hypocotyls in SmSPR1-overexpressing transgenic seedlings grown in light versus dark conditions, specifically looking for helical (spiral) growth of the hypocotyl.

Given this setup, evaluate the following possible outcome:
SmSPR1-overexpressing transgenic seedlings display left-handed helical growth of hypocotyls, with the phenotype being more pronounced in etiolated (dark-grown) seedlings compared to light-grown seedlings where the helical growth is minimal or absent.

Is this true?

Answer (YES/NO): NO